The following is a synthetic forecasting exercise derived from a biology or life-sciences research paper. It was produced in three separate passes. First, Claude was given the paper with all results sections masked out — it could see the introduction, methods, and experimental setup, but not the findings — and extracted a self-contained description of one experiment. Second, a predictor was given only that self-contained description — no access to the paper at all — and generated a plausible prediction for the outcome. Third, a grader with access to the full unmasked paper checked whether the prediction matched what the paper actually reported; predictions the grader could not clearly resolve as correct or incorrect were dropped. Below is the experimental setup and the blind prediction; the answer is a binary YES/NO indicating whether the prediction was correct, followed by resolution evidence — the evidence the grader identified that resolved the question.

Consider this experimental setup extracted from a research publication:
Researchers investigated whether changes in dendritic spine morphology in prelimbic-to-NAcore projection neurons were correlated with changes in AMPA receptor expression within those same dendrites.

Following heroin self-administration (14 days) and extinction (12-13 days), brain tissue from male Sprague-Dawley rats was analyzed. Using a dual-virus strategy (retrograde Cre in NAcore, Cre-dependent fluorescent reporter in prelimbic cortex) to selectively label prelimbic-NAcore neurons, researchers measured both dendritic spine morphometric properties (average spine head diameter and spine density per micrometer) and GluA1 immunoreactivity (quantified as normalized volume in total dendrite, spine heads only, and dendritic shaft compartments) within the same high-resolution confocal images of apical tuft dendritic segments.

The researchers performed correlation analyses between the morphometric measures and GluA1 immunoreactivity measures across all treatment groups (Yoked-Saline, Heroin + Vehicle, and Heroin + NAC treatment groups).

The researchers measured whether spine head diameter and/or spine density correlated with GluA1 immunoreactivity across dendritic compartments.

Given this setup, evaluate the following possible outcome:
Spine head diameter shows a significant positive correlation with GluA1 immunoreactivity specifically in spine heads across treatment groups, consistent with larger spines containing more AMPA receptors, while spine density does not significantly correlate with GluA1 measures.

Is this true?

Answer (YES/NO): YES